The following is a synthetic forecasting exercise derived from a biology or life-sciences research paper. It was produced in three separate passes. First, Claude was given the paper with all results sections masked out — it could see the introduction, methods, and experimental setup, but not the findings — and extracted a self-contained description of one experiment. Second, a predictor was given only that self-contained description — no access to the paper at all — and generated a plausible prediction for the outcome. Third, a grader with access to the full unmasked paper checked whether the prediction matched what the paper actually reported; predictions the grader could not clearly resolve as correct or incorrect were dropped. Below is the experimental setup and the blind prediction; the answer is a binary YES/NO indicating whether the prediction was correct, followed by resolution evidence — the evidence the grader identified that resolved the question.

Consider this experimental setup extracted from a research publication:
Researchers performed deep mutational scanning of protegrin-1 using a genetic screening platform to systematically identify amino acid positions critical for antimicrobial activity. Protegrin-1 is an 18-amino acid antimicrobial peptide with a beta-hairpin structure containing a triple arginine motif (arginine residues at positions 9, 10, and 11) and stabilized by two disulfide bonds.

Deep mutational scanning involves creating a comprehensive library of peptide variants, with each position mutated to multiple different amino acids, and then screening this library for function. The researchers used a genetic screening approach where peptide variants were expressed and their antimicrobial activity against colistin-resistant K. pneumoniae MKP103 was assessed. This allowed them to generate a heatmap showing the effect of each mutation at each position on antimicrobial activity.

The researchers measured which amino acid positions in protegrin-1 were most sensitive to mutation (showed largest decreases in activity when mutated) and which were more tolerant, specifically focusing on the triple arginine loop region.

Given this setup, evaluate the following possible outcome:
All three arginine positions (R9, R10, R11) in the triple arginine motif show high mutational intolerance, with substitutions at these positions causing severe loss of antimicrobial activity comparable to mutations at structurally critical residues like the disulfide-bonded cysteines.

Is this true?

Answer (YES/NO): NO